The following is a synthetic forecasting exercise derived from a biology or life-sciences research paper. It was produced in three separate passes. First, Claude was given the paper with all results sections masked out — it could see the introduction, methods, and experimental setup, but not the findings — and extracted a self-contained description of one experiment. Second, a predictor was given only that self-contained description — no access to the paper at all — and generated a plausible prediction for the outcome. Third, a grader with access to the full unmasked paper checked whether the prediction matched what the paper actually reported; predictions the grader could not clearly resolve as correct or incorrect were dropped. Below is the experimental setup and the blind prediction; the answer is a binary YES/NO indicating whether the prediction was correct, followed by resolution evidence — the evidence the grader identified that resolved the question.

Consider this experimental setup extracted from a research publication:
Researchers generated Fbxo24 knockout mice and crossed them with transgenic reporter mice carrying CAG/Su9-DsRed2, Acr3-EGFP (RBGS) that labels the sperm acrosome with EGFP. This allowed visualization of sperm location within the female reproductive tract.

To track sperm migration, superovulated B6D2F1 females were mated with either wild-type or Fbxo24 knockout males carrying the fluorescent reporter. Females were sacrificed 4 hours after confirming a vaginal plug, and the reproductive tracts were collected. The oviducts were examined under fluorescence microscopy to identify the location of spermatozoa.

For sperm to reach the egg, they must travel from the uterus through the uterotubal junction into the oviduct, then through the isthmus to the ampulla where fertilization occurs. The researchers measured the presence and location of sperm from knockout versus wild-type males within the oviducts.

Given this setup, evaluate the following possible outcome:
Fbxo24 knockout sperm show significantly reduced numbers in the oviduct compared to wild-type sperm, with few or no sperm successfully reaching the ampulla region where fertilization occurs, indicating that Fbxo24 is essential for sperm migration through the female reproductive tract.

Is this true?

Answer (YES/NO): YES